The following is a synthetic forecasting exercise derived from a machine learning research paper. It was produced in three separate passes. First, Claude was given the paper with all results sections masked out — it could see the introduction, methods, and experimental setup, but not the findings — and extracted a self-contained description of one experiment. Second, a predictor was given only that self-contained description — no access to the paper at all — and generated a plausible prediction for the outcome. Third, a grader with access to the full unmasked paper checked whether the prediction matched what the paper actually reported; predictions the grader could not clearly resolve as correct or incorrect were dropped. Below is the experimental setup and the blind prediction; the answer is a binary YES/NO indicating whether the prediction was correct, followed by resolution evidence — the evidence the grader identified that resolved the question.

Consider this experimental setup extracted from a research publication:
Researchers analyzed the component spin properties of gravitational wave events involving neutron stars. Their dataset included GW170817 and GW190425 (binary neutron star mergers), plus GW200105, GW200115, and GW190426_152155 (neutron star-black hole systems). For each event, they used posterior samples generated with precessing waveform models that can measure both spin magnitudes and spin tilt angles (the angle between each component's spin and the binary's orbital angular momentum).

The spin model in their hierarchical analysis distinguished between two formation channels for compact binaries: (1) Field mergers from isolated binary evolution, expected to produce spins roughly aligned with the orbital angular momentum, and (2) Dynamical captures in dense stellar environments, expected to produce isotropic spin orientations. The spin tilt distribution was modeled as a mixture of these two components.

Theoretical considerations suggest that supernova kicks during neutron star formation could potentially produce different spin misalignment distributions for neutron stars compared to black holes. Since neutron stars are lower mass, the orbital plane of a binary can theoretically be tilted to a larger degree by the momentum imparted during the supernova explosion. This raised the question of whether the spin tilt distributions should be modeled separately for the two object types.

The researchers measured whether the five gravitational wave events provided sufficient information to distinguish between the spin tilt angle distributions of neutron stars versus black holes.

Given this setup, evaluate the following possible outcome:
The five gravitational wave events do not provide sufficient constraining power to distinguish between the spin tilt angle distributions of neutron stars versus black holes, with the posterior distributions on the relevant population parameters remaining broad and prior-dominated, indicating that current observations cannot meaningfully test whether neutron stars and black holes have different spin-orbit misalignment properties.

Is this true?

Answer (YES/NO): YES